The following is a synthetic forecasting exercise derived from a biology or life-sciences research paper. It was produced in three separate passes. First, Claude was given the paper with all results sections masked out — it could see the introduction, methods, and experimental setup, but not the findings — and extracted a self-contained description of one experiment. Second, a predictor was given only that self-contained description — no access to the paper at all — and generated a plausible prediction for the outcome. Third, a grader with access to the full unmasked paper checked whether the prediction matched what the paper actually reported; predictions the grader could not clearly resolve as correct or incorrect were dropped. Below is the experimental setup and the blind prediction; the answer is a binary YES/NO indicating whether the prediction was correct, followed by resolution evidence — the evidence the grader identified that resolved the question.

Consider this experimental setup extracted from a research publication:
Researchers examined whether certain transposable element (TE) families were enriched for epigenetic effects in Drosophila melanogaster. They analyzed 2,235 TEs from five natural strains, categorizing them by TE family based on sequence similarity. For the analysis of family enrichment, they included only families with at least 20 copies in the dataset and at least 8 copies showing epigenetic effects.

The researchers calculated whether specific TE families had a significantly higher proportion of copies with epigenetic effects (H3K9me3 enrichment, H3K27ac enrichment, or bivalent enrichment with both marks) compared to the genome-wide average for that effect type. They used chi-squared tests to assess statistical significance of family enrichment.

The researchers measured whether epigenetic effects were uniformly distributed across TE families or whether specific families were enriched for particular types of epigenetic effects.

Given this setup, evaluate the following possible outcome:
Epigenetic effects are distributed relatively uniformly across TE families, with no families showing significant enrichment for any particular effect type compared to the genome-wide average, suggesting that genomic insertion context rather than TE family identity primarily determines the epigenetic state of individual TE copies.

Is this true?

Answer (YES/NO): NO